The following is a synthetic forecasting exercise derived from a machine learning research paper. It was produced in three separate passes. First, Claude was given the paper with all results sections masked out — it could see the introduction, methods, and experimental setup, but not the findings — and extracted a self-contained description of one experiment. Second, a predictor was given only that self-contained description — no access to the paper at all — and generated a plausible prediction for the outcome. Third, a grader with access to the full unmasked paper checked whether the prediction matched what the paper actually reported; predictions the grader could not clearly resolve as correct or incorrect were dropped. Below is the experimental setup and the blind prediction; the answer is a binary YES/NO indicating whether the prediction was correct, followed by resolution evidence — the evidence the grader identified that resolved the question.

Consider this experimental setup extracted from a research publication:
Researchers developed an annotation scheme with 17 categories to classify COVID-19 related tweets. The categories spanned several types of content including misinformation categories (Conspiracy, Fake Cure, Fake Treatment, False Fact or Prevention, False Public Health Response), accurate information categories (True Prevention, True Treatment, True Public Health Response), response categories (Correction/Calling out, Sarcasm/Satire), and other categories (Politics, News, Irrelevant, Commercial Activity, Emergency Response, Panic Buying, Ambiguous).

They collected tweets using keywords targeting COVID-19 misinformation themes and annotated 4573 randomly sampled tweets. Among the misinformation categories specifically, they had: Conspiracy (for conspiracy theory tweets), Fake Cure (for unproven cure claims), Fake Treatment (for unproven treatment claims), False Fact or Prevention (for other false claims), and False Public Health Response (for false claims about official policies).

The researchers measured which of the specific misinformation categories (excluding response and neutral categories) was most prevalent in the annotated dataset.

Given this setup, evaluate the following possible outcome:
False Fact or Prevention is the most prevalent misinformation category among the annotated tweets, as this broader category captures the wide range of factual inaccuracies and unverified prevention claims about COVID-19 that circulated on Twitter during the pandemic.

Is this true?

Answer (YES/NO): NO